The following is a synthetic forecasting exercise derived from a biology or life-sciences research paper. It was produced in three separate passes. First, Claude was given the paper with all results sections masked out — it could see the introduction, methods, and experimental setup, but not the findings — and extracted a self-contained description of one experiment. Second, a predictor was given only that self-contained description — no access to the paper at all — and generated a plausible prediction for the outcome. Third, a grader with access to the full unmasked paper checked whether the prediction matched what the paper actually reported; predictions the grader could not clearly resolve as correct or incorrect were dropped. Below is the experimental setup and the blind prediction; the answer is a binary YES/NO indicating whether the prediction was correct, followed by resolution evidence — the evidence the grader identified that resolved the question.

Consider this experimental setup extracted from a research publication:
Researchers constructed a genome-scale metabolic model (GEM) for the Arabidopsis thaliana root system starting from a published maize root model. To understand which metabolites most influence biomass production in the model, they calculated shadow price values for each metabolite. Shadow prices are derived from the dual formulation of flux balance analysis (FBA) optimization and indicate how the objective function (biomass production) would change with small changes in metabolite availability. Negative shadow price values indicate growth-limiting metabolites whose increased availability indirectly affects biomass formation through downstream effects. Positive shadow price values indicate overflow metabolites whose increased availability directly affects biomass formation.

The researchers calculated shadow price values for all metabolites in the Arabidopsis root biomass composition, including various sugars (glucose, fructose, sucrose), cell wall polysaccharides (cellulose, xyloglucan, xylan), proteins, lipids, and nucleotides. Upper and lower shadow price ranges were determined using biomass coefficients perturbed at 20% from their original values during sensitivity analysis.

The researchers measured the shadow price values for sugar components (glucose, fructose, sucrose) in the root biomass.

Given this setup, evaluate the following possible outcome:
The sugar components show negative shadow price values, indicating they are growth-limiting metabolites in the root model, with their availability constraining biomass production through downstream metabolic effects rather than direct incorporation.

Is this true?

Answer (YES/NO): NO